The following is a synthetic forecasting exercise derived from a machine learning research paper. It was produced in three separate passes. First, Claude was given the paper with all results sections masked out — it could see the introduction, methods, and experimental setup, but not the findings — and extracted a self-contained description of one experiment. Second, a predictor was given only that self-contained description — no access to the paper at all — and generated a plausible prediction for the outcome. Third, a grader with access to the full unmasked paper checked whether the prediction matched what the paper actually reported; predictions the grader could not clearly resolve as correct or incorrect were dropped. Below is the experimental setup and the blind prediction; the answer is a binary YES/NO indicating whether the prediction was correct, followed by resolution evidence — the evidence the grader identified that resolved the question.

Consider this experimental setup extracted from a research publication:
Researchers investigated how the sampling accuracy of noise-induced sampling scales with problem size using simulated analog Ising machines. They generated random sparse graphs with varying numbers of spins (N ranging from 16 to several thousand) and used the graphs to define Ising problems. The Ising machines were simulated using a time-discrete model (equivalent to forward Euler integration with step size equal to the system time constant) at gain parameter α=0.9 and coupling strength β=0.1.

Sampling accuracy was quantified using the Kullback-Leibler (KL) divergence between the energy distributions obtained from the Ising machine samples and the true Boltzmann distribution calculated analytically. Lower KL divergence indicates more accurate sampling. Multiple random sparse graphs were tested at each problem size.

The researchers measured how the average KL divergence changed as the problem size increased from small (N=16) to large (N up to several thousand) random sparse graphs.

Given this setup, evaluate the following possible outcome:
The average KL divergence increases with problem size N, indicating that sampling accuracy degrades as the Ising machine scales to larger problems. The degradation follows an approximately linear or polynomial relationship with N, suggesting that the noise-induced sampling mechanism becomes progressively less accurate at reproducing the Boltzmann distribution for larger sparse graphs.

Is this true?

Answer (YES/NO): NO